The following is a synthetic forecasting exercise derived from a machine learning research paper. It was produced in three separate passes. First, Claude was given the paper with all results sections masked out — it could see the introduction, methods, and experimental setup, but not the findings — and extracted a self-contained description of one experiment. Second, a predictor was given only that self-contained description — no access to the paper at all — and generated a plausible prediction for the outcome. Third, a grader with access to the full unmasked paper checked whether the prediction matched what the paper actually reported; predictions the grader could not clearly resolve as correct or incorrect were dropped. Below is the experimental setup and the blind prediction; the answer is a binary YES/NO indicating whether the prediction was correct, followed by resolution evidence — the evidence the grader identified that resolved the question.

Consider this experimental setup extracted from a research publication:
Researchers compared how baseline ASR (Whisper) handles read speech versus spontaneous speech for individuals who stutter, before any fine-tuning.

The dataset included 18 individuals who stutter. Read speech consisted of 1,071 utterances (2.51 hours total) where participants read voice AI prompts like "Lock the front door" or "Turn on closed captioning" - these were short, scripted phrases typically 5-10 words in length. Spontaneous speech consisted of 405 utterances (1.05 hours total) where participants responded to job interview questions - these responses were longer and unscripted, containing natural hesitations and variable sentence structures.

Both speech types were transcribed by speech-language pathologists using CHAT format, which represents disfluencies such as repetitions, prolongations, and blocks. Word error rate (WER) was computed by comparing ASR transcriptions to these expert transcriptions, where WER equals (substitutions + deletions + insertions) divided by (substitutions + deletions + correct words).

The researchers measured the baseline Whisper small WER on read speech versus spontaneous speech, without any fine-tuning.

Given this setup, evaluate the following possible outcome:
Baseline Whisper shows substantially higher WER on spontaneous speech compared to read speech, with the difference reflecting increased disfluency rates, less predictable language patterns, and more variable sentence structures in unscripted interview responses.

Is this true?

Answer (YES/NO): NO